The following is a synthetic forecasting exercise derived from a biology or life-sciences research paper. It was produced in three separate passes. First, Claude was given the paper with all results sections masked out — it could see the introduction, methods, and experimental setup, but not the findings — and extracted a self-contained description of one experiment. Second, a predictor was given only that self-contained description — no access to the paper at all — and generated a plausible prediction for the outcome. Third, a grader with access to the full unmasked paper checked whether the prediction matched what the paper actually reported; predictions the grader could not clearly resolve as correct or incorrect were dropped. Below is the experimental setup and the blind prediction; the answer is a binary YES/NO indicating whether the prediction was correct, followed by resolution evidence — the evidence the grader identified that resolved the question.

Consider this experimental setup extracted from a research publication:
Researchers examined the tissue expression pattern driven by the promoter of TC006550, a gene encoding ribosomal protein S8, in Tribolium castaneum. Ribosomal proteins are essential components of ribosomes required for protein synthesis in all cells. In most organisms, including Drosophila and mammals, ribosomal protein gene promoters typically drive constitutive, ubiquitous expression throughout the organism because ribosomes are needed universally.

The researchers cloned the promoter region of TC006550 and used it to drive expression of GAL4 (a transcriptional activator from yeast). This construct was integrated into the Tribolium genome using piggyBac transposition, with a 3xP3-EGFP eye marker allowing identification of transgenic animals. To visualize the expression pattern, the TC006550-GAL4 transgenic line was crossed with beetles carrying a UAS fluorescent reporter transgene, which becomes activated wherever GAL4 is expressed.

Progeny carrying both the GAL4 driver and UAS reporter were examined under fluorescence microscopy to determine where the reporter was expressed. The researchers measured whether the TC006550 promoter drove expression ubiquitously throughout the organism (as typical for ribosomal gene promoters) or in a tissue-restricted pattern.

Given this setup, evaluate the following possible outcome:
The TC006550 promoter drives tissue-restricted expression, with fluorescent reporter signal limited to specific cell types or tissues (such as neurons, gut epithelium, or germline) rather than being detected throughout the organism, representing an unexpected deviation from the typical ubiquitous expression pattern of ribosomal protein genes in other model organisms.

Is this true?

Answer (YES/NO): YES